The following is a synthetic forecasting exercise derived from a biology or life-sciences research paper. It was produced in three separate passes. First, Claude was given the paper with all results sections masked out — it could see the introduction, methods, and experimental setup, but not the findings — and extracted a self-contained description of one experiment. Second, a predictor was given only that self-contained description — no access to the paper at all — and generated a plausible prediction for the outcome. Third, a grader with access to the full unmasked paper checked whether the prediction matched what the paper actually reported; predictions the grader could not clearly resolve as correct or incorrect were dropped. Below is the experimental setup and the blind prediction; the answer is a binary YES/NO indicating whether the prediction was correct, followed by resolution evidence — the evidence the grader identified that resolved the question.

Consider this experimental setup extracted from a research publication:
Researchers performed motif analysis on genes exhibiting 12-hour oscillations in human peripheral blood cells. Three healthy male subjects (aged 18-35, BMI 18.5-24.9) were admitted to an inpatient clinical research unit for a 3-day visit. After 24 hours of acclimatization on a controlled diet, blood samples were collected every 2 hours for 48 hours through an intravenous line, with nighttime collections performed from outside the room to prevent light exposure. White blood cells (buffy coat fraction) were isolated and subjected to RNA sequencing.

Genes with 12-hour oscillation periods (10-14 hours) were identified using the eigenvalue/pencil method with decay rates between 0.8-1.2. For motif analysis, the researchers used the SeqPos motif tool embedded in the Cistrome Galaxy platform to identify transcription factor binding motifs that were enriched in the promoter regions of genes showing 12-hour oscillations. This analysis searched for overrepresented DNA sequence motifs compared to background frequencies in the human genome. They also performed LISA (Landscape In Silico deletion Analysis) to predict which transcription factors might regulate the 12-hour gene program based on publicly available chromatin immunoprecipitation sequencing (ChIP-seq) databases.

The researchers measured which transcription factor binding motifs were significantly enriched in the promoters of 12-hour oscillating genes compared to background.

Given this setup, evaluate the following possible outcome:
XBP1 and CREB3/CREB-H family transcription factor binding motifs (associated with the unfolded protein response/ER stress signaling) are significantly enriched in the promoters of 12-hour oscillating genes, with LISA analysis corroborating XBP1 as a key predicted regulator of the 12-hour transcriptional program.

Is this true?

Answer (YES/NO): NO